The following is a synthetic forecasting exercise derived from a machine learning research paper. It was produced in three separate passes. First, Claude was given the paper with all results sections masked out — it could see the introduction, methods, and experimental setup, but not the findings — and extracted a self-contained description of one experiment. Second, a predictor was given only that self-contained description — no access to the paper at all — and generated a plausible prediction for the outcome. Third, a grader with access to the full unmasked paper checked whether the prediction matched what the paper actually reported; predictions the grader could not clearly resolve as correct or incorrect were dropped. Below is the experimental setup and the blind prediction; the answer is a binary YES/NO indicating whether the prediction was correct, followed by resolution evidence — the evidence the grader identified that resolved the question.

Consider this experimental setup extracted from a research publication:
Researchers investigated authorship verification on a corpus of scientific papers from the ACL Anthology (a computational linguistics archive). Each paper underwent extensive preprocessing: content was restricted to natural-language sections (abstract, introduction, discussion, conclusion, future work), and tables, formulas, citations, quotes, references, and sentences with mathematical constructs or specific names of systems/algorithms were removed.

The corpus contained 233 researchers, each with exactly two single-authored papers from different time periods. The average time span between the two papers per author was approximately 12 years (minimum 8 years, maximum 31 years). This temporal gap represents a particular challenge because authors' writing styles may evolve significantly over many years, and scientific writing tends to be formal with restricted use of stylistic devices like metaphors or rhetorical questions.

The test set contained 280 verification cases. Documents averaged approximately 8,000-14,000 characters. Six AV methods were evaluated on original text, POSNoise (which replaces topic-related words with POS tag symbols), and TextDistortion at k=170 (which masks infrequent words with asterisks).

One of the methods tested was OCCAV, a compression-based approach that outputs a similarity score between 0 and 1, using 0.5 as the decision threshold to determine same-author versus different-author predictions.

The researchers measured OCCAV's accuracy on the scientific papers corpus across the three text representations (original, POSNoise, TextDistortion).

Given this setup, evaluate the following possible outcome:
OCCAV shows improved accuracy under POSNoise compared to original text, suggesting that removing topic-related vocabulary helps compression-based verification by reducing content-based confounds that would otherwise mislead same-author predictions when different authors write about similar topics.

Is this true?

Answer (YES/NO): NO